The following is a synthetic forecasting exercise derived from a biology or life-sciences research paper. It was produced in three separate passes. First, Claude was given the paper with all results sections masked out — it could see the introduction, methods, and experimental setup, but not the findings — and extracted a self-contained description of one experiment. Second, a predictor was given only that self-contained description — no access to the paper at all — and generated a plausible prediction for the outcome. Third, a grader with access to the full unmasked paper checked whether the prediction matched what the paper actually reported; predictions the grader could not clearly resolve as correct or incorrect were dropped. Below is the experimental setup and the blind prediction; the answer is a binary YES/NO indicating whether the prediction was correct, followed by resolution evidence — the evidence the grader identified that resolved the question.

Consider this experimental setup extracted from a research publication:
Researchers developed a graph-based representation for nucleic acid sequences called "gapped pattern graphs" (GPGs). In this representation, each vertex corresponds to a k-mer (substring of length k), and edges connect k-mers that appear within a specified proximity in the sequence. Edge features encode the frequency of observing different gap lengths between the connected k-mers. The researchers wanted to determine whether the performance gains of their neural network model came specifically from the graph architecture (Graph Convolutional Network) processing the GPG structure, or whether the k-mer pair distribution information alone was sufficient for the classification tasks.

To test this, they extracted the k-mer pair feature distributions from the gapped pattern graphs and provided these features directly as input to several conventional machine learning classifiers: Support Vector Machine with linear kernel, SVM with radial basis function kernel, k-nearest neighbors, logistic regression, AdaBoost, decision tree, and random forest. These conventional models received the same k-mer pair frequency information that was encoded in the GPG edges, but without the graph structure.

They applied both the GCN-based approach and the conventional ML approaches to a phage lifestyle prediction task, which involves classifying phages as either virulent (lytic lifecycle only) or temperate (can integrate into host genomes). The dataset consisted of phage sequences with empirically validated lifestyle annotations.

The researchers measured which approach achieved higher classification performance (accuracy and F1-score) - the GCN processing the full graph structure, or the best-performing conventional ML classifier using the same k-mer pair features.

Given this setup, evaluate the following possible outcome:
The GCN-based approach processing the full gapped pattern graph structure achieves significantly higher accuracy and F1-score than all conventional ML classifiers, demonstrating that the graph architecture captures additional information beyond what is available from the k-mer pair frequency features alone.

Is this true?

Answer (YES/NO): YES